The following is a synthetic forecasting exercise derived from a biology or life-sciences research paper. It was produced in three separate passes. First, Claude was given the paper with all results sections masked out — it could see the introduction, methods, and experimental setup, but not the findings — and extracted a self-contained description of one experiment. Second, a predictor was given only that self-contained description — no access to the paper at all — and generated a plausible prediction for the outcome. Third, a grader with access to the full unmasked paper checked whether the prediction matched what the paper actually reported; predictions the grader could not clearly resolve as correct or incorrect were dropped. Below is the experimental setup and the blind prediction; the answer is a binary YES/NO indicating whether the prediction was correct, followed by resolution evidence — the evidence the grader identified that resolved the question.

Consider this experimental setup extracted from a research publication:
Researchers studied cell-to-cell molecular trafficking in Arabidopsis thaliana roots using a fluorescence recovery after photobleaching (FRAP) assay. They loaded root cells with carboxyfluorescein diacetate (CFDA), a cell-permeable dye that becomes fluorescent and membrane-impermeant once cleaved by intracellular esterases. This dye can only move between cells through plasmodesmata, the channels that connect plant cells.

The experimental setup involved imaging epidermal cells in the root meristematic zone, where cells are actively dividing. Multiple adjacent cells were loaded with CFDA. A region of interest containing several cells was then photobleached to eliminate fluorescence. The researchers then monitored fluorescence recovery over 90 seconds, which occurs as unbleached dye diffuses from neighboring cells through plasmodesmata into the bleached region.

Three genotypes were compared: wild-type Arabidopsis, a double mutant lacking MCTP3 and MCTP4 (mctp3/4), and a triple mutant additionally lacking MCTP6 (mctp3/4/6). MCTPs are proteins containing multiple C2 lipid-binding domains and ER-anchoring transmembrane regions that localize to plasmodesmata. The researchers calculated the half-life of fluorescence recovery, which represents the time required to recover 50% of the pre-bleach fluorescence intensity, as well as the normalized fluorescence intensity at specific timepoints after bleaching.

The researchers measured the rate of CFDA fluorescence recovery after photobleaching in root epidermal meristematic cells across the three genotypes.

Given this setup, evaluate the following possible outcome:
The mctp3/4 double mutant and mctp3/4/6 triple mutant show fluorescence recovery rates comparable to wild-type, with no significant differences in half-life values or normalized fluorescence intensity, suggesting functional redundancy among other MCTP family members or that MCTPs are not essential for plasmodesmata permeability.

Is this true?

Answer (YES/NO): NO